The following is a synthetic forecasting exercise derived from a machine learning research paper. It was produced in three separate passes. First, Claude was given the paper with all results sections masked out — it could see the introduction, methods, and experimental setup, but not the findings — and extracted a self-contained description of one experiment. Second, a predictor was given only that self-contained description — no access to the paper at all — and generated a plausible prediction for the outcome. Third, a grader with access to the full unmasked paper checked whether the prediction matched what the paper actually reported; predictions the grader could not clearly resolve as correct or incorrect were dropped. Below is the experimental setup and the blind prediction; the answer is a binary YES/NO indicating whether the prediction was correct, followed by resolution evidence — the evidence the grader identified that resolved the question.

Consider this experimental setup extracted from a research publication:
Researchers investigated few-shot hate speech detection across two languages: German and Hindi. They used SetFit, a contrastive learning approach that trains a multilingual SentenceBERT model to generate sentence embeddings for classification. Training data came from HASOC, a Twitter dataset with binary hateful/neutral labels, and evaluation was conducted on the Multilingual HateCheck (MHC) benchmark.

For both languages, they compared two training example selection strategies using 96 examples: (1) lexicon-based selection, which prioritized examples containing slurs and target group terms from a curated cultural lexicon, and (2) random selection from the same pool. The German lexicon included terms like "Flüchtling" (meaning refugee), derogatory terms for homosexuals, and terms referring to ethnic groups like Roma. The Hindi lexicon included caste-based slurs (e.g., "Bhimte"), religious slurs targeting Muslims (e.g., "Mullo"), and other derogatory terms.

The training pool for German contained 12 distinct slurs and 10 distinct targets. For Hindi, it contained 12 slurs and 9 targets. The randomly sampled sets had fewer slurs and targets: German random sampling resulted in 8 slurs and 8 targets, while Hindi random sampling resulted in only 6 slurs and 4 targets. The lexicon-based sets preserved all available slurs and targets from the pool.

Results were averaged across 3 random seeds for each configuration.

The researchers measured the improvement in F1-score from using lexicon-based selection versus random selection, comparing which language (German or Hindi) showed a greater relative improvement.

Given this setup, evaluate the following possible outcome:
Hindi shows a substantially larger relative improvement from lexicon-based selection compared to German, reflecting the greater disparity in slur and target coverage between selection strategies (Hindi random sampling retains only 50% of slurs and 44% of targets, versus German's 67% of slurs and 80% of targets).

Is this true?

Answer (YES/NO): YES